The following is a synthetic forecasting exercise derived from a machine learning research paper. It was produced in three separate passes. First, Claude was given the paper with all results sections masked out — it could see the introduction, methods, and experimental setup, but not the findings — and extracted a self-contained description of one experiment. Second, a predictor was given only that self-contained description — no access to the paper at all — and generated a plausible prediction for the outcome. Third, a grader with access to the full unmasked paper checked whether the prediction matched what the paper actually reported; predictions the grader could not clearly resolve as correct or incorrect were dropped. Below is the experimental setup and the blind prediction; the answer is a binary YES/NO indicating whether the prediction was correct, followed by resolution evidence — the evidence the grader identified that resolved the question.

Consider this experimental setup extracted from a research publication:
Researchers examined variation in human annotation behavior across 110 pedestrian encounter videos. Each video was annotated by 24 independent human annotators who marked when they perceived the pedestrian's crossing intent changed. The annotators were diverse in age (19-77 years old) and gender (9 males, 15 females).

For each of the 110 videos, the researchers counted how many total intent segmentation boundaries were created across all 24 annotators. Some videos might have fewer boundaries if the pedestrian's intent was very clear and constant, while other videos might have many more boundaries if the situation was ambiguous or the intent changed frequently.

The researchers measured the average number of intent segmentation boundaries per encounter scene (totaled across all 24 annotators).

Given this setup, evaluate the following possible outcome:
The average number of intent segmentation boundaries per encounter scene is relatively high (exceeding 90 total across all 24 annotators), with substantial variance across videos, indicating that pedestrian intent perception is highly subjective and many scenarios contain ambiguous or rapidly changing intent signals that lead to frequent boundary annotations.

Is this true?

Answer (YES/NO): NO